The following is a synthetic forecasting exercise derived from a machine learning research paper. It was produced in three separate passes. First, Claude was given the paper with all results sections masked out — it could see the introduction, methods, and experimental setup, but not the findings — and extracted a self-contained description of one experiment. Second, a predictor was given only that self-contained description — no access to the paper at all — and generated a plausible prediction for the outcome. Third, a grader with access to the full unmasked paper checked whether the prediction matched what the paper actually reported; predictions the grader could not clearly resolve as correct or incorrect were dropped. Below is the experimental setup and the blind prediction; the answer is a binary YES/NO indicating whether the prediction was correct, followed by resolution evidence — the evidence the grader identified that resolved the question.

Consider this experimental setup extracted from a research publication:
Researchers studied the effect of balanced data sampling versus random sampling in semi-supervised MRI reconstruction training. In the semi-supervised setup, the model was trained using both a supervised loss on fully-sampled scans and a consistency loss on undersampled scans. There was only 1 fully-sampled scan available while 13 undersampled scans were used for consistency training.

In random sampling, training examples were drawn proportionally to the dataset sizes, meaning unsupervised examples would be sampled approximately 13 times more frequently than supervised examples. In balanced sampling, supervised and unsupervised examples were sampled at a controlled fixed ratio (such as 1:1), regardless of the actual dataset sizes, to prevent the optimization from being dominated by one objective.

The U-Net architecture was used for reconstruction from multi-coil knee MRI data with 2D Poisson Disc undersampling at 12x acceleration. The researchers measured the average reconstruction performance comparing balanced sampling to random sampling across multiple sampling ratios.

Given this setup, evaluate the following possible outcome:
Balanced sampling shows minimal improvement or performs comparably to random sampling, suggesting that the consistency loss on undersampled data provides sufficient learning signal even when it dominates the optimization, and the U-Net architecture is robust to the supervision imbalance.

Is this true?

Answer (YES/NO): NO